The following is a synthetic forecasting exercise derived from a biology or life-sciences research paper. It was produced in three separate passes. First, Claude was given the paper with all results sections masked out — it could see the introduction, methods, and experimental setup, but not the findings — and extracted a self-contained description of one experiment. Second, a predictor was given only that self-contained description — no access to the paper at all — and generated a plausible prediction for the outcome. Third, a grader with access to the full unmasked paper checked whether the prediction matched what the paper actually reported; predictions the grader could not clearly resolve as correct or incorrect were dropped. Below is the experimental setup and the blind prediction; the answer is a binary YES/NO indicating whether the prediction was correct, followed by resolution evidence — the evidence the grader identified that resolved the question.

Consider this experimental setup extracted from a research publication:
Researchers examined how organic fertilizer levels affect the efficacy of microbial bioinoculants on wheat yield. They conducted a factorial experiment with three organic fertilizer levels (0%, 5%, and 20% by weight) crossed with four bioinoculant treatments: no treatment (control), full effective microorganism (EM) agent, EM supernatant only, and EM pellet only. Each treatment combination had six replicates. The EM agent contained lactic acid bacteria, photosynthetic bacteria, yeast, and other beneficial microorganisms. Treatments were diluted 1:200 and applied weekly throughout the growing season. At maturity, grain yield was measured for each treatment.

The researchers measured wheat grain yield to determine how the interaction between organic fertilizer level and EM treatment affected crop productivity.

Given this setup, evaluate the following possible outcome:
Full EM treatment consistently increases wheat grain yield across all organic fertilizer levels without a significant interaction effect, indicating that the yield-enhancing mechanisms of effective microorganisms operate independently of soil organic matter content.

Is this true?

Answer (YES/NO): NO